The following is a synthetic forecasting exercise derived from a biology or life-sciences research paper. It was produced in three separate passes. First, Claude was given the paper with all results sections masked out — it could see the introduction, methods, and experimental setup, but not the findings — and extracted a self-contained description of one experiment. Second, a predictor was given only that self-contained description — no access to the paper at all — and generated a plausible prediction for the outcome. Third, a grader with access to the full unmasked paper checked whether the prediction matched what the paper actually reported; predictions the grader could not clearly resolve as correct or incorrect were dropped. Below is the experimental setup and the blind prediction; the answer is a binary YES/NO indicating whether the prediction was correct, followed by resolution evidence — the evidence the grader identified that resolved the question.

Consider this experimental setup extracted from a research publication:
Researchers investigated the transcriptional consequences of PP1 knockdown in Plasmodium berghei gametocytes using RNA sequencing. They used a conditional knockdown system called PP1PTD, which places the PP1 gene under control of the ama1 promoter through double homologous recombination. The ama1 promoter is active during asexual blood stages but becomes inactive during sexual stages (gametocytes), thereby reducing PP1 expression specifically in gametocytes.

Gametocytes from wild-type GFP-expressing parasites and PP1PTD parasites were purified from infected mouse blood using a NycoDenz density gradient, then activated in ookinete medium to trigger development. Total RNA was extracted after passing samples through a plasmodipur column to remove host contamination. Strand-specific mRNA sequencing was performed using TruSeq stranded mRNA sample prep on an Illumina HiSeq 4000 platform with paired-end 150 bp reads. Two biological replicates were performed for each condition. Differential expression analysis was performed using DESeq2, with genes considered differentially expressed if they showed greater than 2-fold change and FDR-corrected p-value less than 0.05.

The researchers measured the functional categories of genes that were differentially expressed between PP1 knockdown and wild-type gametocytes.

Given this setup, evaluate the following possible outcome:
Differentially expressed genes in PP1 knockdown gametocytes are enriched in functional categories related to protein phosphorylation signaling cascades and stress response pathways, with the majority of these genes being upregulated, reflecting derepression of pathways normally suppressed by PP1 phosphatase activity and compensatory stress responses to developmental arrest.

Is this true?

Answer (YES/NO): NO